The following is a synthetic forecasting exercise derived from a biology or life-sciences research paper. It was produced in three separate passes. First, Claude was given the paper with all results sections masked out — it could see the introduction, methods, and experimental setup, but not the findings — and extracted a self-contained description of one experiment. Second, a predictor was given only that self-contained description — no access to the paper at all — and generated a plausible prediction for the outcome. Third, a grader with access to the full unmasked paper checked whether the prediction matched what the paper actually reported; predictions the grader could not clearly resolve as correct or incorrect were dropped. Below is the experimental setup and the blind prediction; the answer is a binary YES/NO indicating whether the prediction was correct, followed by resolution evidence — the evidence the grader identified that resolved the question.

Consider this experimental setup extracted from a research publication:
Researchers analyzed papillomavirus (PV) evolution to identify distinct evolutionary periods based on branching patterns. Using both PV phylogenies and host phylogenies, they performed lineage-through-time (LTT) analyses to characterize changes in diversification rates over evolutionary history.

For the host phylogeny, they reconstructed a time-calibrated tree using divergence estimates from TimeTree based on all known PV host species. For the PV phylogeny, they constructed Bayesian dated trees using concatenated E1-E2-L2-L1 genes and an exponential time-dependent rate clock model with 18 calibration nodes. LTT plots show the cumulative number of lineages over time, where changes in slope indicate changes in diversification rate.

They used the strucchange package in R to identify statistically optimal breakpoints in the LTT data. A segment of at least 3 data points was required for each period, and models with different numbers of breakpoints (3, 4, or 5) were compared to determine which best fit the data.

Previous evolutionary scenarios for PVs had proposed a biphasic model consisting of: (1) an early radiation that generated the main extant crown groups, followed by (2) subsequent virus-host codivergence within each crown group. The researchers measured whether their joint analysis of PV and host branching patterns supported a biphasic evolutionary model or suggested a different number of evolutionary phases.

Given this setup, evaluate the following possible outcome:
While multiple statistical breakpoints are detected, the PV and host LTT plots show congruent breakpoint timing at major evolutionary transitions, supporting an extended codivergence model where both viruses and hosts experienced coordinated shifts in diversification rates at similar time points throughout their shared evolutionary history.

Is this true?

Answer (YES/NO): NO